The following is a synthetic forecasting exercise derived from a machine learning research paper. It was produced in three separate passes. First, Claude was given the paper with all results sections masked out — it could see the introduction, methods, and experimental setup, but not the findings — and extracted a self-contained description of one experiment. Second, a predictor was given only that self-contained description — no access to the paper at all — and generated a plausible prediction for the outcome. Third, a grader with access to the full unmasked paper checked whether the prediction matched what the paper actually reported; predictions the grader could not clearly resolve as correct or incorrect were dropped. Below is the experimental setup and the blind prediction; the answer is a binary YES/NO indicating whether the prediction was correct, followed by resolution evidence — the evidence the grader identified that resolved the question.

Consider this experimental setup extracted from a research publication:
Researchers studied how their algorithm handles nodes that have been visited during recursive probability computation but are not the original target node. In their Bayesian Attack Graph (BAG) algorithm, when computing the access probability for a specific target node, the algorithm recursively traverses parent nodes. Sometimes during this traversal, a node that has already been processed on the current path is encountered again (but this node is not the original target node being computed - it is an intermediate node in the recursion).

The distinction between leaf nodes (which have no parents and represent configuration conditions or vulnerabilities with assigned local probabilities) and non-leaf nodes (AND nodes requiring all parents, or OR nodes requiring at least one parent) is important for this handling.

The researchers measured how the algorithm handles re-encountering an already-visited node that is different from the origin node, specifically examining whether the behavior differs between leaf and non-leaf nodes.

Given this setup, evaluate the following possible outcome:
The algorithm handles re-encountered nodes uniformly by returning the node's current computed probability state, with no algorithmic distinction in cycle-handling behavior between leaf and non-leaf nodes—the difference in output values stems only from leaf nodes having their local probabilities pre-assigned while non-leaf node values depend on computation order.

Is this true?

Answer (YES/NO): NO